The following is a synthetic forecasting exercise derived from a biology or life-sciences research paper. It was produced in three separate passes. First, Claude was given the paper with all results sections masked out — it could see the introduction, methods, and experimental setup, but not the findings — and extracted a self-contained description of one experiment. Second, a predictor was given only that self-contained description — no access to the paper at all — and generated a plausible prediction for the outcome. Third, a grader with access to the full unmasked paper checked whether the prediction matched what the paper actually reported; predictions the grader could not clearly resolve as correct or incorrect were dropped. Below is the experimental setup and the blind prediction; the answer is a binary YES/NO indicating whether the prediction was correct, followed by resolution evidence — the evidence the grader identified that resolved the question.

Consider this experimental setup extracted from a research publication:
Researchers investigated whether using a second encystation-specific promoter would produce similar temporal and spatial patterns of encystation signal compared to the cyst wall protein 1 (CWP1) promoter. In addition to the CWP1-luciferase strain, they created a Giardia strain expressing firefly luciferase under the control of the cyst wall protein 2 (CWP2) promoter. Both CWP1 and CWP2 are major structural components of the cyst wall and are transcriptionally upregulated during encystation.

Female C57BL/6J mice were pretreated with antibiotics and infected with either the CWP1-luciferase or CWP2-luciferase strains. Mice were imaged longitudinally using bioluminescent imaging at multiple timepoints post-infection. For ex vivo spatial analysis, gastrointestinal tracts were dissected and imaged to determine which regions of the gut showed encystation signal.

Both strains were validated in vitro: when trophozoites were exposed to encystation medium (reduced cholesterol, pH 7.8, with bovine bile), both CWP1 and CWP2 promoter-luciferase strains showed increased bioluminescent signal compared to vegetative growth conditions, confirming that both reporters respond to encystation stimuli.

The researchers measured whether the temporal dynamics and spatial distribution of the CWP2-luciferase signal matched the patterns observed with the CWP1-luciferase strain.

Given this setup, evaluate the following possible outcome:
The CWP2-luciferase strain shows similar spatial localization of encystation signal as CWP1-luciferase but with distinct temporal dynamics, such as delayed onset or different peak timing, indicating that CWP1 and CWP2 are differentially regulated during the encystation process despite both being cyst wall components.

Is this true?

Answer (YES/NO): NO